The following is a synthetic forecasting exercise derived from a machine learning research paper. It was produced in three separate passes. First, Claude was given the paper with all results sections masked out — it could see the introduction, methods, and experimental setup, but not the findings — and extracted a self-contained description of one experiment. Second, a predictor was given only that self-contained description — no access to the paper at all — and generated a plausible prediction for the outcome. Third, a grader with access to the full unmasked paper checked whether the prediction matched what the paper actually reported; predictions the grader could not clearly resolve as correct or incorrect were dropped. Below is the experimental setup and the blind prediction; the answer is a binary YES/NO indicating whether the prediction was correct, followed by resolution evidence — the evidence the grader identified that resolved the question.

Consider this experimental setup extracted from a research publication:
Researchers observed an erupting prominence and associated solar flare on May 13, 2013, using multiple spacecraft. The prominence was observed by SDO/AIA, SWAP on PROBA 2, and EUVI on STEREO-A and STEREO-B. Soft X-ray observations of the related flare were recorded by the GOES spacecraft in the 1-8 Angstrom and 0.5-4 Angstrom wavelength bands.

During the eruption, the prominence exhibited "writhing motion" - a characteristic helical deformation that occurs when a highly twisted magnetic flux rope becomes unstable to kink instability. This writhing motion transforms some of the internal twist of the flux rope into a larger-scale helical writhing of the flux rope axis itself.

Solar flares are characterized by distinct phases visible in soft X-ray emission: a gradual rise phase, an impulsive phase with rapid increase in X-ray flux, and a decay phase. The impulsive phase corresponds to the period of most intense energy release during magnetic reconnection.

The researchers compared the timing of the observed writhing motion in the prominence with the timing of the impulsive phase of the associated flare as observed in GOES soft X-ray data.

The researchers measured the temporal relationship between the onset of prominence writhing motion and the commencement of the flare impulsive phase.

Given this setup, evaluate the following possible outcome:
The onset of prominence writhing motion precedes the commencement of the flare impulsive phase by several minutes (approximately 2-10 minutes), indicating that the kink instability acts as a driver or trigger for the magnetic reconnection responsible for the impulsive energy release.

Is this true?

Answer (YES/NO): NO